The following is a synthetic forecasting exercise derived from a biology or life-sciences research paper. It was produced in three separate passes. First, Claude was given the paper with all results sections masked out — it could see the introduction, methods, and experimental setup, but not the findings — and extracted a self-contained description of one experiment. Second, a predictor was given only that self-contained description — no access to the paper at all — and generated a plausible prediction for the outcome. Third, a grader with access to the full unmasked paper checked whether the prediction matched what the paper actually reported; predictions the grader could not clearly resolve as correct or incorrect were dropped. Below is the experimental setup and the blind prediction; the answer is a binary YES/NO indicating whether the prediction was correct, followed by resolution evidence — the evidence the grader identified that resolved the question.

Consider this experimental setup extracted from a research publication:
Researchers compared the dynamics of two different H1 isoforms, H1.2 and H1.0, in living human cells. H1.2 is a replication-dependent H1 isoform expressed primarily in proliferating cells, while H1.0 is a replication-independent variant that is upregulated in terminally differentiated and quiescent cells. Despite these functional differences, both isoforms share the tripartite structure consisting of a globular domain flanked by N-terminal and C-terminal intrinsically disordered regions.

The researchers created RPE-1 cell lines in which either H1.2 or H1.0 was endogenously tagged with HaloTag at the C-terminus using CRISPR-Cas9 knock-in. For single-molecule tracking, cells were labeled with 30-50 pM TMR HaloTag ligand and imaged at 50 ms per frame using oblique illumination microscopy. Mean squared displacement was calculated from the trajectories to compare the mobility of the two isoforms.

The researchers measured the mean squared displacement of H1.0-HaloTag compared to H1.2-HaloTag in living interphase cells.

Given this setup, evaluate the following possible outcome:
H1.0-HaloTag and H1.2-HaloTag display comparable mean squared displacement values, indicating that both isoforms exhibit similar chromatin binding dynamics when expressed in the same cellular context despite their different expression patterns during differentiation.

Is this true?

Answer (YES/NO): YES